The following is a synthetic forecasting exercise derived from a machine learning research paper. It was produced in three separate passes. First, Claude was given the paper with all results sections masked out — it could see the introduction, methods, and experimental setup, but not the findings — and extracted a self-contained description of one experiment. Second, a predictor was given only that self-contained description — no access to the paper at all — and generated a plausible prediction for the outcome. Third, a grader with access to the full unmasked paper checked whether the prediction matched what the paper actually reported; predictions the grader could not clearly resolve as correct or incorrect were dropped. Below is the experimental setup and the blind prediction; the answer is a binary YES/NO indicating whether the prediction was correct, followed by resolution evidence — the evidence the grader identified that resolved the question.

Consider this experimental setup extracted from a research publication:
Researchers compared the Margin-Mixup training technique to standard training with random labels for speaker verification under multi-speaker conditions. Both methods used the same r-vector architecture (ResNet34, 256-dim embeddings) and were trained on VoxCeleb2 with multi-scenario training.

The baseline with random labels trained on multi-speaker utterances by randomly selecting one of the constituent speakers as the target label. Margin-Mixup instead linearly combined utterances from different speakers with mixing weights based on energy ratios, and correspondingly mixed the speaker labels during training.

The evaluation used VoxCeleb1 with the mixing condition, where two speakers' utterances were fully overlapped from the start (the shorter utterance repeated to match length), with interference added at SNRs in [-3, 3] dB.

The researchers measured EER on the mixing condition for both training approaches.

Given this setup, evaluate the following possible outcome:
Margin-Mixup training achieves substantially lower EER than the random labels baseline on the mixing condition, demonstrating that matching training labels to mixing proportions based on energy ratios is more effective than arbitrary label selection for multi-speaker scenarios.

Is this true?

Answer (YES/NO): NO